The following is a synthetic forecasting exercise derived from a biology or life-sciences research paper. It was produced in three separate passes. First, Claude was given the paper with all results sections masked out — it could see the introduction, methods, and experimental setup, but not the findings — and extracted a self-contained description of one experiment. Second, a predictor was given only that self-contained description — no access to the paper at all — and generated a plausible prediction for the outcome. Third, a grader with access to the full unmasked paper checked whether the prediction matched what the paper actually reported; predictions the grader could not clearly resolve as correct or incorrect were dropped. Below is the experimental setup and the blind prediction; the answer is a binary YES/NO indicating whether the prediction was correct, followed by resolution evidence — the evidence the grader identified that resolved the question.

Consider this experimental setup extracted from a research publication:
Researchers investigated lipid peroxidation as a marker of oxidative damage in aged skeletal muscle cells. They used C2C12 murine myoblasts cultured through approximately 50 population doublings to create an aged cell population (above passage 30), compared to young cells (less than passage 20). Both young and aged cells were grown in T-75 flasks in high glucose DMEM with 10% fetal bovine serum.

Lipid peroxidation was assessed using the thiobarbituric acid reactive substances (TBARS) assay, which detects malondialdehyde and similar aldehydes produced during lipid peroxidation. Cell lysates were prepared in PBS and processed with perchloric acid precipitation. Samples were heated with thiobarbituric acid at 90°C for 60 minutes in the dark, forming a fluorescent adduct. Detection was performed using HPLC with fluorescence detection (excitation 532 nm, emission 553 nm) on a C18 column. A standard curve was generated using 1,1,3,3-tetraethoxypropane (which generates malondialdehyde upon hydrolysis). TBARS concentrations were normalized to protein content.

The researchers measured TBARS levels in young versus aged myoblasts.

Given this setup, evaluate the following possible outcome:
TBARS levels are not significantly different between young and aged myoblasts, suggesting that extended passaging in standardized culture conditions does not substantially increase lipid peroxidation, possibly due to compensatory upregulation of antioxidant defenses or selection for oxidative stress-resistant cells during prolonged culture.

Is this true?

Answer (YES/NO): NO